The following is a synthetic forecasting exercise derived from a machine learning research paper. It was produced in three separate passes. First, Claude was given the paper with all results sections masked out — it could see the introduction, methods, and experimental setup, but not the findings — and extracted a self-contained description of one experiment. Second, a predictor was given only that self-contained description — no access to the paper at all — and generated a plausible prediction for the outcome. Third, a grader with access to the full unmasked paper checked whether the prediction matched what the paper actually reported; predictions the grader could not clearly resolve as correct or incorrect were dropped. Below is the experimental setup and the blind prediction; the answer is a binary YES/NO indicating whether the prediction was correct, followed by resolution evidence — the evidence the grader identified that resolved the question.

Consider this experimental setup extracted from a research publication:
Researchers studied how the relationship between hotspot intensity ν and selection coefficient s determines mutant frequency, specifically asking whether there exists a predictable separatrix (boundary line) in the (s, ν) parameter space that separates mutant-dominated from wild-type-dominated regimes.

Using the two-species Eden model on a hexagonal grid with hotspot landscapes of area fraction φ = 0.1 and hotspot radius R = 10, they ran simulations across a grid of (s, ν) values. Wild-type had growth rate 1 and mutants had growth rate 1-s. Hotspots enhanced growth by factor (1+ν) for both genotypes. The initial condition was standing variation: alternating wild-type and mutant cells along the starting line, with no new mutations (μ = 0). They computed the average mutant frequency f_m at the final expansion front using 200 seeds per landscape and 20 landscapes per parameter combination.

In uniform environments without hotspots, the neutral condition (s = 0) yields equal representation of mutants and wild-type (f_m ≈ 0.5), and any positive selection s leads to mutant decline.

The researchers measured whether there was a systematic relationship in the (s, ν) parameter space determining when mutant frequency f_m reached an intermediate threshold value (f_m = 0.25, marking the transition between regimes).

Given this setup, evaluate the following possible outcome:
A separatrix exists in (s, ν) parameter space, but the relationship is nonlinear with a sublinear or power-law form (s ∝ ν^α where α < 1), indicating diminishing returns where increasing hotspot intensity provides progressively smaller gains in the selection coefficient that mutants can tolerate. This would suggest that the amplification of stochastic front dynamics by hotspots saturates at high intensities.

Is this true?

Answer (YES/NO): NO